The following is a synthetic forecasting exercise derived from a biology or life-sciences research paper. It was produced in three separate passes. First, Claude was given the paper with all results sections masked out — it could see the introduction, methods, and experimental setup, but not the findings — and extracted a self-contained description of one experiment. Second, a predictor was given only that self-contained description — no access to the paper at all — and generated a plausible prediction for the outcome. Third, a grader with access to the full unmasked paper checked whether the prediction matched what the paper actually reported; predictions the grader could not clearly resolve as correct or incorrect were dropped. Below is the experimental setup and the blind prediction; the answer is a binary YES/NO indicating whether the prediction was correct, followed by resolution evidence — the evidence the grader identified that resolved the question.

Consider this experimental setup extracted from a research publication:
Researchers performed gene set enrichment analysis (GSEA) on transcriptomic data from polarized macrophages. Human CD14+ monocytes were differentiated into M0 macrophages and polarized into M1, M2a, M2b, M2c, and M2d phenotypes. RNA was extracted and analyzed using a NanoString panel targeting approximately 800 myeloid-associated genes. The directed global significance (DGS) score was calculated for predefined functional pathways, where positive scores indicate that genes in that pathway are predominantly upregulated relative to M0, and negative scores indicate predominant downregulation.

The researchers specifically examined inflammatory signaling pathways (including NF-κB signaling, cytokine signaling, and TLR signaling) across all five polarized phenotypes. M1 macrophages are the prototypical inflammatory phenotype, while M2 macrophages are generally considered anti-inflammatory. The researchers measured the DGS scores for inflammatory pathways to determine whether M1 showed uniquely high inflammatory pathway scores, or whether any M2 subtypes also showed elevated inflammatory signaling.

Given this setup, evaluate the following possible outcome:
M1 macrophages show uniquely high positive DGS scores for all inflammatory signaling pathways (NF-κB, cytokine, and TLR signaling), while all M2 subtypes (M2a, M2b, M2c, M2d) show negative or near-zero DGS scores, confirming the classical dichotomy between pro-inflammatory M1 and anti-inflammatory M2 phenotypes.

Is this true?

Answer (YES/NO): NO